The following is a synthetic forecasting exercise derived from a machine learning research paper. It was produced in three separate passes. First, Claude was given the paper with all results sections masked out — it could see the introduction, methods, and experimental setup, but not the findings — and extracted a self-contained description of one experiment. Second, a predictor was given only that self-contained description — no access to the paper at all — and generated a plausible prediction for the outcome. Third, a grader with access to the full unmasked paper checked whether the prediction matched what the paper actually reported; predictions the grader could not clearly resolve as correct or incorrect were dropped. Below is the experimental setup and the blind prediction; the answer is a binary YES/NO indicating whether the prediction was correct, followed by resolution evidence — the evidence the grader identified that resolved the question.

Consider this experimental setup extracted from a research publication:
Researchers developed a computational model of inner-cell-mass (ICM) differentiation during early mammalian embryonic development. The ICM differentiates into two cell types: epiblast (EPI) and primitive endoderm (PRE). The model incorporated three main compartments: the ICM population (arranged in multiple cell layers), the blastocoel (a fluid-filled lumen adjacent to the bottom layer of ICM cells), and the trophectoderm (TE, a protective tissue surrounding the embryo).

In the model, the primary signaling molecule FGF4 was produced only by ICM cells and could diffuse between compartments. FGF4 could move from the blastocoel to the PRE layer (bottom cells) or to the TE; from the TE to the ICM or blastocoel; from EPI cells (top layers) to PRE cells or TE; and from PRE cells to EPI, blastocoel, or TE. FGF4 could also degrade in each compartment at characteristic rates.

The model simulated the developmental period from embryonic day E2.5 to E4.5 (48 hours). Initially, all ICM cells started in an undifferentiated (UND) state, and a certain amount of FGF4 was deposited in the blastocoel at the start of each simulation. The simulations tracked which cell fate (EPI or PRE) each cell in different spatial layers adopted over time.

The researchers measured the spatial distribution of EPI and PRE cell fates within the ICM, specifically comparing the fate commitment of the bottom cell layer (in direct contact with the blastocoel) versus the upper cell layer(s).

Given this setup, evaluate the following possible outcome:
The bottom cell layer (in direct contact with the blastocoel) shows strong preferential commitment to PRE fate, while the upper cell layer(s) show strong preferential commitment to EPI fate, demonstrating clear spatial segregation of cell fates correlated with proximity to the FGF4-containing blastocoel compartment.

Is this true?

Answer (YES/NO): YES